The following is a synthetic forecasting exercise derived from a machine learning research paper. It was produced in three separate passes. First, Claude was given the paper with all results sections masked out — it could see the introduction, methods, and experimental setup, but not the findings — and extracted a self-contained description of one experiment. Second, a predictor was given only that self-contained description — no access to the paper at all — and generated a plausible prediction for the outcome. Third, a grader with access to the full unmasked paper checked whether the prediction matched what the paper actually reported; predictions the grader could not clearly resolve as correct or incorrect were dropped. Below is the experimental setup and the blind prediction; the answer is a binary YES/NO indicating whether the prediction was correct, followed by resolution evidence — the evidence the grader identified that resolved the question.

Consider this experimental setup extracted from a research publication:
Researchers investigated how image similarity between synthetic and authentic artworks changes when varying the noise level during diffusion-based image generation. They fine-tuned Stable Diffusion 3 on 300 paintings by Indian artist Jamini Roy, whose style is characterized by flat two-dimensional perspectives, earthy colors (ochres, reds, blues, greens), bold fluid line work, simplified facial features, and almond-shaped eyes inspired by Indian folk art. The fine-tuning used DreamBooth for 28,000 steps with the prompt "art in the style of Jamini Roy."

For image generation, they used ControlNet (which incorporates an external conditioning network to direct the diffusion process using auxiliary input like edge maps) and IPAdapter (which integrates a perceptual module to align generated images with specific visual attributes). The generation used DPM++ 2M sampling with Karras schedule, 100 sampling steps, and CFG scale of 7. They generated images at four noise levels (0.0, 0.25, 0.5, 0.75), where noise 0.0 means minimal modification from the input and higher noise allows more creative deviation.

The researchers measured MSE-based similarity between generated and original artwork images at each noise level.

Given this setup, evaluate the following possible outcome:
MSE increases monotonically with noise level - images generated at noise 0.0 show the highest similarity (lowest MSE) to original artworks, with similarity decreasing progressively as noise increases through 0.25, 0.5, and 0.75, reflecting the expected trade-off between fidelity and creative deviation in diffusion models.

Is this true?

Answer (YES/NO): YES